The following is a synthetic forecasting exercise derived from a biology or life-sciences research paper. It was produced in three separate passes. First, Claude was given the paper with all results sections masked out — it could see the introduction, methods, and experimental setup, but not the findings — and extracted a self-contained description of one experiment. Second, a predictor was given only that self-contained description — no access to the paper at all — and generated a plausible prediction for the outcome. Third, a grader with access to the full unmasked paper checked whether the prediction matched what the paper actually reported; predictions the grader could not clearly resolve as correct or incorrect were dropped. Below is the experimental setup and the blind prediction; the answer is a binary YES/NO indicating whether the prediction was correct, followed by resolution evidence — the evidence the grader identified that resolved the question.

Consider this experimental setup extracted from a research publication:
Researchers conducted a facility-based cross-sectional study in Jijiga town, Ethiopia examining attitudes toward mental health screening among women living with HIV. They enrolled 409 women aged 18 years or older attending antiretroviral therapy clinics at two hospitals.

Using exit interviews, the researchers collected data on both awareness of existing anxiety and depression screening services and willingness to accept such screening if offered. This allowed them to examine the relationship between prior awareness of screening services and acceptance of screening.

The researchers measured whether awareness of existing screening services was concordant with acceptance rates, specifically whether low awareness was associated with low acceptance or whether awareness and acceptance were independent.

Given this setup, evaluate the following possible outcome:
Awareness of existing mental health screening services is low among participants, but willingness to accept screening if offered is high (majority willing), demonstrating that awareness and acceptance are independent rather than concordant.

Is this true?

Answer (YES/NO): NO